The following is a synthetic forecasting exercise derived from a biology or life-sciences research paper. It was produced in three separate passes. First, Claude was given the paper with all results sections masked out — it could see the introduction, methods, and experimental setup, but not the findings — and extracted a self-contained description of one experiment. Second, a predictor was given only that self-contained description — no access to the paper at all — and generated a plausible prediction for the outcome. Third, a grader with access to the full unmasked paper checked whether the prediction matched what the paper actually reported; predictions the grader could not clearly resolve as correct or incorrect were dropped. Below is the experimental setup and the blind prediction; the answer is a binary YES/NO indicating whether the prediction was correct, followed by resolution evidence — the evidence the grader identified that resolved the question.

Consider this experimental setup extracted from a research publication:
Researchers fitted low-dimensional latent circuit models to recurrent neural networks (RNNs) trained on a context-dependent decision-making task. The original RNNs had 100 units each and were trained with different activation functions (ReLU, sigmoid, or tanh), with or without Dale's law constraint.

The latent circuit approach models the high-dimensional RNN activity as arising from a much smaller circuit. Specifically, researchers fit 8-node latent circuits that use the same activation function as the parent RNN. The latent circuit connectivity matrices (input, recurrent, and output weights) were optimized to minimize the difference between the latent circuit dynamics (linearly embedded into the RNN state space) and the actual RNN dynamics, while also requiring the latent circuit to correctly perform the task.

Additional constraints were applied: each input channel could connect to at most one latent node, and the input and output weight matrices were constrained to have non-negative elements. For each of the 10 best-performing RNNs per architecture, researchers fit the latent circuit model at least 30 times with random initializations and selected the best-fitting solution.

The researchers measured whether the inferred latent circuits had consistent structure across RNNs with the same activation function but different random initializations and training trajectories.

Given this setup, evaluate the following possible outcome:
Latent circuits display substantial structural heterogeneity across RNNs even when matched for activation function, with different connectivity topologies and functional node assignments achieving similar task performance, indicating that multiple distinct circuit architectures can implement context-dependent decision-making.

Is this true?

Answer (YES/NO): NO